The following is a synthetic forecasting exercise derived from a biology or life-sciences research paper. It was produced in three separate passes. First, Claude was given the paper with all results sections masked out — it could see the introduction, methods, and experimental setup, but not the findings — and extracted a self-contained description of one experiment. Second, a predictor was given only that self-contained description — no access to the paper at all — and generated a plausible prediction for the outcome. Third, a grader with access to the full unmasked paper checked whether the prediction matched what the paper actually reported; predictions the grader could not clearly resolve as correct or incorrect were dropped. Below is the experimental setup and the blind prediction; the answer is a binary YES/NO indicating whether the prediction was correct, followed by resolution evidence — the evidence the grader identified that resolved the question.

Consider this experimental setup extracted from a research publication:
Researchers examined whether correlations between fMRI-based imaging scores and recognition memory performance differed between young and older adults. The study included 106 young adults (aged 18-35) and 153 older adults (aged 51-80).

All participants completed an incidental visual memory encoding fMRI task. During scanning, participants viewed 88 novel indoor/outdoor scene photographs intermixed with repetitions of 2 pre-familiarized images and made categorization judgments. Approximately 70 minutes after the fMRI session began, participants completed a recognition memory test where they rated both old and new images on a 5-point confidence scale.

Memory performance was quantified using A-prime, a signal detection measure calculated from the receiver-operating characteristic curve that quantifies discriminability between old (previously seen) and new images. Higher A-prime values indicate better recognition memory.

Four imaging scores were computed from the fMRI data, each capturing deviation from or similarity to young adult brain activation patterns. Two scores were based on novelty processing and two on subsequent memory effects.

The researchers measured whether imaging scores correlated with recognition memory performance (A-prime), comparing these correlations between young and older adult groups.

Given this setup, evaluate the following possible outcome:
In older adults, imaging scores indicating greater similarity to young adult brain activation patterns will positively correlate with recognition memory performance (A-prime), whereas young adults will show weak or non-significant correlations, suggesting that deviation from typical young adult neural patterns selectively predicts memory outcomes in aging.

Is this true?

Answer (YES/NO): NO